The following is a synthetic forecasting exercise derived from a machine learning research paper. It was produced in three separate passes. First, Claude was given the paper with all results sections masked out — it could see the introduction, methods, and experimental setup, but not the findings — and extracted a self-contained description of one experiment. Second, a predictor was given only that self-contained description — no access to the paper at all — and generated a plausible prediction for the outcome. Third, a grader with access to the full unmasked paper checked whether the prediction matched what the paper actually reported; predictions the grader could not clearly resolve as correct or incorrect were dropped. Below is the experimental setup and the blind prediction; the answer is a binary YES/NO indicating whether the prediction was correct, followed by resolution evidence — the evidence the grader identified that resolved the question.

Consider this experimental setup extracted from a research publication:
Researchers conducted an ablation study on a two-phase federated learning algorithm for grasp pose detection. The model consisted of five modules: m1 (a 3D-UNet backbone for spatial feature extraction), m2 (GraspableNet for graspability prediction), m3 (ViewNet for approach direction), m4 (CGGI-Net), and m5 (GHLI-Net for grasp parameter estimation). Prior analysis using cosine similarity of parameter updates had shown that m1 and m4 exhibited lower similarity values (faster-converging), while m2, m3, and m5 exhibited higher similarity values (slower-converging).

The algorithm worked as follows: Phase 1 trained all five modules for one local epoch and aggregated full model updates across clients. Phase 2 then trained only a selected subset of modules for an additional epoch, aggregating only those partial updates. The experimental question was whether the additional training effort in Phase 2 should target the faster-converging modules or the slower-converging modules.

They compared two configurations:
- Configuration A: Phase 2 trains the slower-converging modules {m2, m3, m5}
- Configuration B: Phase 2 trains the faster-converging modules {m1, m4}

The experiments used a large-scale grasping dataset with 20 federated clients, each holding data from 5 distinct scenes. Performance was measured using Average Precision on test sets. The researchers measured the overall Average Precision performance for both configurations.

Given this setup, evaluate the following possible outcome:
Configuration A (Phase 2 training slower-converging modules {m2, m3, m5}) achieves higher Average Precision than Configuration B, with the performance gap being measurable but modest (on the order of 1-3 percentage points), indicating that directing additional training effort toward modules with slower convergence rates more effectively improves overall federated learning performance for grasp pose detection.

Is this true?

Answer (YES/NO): YES